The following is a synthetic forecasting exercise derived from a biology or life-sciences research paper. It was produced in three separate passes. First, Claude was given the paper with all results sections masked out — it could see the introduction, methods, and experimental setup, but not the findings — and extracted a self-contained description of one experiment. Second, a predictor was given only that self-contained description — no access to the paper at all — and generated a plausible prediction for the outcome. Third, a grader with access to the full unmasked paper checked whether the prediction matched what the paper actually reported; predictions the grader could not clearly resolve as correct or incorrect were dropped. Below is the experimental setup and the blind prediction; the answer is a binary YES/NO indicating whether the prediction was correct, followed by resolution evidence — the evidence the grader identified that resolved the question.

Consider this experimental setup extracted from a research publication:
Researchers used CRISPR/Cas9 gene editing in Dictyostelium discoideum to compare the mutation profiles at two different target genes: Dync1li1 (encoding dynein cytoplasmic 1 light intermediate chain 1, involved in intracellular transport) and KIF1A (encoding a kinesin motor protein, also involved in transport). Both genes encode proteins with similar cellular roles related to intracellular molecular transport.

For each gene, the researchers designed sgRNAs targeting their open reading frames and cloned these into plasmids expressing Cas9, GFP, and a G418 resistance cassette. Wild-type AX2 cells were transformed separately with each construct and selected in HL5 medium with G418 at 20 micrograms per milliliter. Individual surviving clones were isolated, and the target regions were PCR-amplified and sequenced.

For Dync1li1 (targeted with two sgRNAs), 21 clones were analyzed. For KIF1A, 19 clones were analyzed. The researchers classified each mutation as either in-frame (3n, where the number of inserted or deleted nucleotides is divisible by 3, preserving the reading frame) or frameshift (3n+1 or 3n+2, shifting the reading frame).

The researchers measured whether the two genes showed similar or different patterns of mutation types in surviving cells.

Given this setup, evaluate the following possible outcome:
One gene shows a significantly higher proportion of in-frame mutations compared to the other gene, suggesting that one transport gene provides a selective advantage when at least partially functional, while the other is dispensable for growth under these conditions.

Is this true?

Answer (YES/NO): YES